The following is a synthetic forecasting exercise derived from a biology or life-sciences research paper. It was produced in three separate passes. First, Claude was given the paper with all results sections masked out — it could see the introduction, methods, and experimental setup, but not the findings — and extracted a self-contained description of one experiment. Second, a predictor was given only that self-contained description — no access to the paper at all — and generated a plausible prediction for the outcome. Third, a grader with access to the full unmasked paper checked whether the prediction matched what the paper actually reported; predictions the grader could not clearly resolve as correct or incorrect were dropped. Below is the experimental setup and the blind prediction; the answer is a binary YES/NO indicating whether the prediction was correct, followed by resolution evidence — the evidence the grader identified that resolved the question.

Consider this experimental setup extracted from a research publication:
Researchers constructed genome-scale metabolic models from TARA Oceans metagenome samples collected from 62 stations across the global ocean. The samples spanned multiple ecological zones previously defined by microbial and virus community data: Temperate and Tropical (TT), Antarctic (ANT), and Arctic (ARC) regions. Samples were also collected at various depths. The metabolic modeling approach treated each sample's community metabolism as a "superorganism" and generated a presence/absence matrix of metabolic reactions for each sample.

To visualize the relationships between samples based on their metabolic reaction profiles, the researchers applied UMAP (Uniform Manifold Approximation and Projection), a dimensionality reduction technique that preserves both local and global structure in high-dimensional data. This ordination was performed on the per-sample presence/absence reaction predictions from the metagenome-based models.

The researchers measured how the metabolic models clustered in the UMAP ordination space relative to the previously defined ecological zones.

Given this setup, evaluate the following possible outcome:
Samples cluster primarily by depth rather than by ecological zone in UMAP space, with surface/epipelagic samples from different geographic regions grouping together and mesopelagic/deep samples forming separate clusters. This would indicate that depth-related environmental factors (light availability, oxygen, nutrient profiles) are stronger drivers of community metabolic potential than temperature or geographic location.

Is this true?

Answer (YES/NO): NO